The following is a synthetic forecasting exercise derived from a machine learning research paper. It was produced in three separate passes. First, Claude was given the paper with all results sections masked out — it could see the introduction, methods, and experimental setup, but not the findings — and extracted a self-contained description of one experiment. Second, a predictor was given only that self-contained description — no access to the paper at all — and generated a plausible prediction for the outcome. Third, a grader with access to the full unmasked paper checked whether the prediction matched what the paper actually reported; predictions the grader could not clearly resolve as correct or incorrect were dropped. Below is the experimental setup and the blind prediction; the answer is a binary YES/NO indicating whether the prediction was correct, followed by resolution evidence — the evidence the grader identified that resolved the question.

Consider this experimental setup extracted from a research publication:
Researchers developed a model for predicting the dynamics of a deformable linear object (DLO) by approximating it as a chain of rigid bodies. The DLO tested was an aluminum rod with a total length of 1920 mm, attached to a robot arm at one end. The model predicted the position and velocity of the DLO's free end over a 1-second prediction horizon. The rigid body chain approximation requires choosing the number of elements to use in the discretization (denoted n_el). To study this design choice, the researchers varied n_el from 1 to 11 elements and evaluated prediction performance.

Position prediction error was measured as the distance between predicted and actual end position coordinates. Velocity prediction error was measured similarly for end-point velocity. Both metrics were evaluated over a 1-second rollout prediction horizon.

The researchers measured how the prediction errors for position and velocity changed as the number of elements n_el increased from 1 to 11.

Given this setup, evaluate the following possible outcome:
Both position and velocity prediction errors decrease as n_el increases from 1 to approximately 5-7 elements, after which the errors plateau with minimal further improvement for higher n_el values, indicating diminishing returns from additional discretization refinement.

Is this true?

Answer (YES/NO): YES